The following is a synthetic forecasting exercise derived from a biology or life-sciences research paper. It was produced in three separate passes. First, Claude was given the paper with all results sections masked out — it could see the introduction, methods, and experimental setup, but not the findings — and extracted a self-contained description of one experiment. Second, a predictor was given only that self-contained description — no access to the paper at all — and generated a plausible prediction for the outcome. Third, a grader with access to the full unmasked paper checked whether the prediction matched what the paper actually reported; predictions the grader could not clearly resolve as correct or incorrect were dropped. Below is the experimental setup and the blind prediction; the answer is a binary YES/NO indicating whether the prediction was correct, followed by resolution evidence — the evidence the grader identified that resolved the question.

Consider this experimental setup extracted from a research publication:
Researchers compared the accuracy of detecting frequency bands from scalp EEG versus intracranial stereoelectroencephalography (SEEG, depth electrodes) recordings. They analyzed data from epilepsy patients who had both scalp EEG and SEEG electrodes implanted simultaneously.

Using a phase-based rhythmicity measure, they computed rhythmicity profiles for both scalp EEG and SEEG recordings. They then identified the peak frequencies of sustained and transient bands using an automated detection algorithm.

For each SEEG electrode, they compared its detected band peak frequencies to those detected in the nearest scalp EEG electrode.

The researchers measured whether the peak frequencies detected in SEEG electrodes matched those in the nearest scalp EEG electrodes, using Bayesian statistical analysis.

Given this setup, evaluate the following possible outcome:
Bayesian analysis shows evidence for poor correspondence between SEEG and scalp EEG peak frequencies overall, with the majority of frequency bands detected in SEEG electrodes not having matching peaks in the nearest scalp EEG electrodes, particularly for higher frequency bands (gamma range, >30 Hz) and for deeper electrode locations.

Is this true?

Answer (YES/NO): NO